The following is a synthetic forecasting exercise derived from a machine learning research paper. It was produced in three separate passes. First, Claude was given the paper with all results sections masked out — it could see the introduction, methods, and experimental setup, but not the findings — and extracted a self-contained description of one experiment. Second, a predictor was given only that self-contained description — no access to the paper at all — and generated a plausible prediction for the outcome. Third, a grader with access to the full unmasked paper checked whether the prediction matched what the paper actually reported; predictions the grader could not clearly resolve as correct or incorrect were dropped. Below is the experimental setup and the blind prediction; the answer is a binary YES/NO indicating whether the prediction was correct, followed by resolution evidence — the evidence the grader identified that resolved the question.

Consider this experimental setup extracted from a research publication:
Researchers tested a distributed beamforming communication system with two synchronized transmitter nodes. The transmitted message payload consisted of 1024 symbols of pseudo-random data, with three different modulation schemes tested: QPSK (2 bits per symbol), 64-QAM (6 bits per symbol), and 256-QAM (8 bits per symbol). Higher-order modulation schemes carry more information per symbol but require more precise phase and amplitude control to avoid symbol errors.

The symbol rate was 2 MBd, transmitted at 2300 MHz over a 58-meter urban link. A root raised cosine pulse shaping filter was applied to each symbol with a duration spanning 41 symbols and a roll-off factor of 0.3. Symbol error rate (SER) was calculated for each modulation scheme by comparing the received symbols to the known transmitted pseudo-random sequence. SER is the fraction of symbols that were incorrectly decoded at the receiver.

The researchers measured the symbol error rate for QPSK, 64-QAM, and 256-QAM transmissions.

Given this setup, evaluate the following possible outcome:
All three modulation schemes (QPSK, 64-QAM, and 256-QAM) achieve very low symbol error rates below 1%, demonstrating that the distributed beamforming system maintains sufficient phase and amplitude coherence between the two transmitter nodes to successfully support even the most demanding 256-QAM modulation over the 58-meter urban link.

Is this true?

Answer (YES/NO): NO